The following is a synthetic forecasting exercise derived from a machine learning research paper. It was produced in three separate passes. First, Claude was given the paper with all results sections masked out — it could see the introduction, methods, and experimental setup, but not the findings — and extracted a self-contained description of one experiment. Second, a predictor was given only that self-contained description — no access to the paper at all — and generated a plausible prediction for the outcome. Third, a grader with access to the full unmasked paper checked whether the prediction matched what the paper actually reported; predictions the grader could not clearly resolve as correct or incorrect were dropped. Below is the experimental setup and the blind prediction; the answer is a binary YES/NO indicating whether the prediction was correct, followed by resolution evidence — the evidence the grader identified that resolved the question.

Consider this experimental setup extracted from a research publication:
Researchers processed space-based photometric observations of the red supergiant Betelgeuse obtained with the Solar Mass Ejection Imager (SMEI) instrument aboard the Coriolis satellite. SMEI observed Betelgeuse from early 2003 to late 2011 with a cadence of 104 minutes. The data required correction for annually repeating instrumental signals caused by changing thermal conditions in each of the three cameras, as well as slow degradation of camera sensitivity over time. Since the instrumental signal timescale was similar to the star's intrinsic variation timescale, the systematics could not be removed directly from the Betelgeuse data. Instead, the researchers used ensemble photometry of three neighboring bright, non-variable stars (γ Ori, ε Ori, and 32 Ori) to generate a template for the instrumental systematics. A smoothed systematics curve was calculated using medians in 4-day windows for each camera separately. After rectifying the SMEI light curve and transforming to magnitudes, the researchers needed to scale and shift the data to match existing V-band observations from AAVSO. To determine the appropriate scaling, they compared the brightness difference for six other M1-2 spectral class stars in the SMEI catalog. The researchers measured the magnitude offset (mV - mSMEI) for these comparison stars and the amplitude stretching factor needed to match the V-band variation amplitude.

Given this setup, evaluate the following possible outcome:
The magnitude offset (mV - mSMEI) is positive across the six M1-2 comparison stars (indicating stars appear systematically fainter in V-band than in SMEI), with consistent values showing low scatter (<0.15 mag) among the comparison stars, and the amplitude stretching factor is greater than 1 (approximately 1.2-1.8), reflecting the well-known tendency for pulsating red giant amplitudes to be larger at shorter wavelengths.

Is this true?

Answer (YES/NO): YES